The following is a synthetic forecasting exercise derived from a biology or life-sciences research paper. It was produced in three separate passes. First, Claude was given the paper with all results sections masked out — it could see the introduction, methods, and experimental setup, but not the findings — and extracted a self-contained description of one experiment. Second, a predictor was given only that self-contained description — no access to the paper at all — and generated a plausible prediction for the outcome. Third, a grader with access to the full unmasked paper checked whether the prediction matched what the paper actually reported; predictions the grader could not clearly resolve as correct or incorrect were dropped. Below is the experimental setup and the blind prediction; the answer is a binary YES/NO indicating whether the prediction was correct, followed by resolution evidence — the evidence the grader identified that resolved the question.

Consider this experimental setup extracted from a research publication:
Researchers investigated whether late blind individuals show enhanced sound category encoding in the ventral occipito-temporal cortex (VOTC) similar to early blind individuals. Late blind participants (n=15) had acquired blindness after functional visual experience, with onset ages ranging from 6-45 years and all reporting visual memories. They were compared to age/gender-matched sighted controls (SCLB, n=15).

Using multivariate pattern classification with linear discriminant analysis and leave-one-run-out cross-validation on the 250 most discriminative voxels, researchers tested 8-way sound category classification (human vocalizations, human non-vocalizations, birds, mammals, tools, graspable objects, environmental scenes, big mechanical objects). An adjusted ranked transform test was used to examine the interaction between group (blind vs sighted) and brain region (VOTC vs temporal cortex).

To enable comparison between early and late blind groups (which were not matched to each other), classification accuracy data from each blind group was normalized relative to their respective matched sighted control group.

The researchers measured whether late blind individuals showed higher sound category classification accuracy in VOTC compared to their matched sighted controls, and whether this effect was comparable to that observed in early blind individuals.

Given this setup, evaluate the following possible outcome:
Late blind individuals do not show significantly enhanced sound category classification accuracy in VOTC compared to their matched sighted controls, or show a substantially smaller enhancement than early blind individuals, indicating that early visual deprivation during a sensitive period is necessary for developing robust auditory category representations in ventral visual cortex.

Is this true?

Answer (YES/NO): NO